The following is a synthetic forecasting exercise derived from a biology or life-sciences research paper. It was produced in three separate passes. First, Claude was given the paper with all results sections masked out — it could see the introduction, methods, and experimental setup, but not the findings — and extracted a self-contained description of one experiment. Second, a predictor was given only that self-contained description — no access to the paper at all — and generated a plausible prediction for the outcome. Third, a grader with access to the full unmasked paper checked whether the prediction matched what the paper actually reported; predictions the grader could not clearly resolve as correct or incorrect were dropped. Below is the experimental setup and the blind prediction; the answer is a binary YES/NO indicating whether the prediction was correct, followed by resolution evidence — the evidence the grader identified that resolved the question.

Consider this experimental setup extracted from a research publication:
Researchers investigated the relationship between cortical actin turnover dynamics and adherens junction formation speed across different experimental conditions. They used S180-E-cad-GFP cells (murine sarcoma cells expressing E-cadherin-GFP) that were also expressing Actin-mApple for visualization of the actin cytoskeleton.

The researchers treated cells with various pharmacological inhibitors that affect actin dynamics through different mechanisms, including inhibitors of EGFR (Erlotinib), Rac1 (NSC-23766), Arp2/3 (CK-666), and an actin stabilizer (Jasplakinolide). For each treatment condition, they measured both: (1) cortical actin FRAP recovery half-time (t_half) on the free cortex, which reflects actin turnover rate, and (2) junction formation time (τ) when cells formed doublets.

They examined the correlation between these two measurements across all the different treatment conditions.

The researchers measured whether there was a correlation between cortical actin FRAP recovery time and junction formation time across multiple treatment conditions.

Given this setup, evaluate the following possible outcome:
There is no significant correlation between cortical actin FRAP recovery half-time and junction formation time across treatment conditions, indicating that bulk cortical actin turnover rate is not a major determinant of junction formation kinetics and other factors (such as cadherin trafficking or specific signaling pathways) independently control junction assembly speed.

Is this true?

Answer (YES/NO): NO